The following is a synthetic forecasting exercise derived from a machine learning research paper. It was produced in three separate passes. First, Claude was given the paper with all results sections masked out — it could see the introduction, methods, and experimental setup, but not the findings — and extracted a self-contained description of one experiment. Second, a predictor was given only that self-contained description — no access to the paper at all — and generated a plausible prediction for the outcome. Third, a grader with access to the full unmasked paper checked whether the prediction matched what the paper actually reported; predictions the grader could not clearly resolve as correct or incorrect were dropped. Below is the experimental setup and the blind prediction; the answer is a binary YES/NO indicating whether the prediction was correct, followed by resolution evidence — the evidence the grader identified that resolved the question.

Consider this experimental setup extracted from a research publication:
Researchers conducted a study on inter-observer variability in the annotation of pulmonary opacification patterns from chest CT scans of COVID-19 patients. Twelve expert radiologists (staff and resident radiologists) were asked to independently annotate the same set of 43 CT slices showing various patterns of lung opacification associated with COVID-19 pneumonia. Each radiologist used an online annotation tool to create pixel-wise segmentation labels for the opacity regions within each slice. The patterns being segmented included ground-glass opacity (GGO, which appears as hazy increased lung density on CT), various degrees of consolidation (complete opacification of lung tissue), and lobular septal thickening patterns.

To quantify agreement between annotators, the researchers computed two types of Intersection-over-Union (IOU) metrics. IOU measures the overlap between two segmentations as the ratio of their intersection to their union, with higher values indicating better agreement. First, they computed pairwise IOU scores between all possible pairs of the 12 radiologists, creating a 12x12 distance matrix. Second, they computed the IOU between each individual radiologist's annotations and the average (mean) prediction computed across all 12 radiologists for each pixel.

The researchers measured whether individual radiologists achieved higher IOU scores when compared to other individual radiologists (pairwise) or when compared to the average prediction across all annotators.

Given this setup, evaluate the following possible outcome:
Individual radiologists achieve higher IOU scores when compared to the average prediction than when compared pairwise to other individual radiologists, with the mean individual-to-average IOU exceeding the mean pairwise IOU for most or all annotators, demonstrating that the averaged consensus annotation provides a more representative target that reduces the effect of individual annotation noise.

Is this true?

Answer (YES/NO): YES